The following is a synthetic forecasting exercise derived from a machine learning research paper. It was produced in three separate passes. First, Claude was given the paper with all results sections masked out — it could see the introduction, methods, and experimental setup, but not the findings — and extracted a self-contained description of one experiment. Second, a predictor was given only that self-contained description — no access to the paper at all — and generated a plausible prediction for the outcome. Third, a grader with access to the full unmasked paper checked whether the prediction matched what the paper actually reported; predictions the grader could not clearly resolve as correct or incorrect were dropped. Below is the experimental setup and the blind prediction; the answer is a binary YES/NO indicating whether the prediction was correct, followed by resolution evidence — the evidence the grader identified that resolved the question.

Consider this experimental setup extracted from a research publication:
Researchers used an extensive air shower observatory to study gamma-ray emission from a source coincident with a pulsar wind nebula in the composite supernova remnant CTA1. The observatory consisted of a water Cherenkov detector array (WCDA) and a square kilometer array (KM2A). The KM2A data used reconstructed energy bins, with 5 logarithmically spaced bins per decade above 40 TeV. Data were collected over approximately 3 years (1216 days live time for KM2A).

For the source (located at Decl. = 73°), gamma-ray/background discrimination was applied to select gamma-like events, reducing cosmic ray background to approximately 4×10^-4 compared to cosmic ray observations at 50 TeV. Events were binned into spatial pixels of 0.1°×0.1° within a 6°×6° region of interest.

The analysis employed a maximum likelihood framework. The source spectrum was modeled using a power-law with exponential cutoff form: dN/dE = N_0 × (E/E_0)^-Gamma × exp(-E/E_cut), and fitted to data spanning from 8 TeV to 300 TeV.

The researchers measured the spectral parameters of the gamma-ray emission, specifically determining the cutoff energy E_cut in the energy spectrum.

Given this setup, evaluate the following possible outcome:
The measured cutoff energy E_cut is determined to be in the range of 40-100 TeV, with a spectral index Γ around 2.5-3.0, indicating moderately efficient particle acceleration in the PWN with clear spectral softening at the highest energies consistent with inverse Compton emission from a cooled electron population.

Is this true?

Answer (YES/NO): NO